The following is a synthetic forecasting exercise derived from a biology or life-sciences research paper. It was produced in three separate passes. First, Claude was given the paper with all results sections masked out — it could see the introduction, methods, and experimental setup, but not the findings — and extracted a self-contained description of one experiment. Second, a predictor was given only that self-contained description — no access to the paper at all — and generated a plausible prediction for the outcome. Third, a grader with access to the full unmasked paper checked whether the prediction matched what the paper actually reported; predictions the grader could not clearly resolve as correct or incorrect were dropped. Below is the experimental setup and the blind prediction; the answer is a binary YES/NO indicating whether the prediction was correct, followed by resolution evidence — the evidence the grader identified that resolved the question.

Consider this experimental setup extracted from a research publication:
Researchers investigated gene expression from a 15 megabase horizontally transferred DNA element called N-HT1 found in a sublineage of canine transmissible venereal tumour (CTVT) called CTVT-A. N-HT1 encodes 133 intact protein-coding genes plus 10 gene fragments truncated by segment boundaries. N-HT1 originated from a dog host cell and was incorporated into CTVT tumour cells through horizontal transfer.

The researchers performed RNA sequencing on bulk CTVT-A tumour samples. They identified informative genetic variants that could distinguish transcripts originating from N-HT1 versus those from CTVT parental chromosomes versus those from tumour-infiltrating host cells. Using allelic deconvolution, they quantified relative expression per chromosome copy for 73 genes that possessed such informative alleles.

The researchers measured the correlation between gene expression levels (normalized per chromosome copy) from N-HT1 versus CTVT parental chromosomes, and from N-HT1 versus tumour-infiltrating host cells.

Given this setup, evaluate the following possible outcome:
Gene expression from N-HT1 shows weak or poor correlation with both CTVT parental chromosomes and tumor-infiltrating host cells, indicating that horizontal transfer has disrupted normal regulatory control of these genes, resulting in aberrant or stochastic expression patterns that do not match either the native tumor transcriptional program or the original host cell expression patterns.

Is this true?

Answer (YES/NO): NO